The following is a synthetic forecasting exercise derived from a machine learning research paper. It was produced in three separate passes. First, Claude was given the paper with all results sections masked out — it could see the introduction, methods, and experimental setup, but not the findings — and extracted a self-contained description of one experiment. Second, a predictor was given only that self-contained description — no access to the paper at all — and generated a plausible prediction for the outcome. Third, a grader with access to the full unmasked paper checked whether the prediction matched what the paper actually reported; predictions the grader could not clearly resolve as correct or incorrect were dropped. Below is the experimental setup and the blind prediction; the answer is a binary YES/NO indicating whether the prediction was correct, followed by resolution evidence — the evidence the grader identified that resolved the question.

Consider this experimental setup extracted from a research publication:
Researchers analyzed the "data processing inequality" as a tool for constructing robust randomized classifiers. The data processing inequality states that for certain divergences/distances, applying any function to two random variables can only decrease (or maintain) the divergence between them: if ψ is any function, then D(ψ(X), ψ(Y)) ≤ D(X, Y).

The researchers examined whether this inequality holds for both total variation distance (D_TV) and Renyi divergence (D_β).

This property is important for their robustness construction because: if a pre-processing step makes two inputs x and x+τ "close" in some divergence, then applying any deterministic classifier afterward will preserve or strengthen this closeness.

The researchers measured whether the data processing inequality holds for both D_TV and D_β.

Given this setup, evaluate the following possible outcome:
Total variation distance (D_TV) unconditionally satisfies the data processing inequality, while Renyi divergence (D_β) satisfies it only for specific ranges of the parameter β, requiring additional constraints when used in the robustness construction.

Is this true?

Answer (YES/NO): NO